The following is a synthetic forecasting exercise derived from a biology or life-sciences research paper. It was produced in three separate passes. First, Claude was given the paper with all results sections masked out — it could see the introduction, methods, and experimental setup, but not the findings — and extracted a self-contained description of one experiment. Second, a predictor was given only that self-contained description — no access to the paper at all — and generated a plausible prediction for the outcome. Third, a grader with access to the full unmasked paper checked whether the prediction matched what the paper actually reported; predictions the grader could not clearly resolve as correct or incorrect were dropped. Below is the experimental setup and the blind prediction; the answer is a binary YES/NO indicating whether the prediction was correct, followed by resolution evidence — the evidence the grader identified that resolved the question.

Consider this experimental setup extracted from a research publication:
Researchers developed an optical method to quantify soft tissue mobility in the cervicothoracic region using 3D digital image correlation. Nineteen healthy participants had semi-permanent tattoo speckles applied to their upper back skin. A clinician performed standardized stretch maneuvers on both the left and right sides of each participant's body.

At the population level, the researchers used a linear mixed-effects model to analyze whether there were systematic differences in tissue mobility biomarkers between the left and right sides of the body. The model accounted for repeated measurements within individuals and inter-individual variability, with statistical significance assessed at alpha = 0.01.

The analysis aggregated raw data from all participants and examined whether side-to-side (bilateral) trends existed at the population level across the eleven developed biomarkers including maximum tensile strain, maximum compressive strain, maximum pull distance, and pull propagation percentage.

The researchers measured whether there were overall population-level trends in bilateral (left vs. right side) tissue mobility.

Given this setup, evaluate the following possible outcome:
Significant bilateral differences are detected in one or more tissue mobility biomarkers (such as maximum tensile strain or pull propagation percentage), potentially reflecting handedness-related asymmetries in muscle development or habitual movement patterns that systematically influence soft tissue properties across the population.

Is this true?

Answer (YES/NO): NO